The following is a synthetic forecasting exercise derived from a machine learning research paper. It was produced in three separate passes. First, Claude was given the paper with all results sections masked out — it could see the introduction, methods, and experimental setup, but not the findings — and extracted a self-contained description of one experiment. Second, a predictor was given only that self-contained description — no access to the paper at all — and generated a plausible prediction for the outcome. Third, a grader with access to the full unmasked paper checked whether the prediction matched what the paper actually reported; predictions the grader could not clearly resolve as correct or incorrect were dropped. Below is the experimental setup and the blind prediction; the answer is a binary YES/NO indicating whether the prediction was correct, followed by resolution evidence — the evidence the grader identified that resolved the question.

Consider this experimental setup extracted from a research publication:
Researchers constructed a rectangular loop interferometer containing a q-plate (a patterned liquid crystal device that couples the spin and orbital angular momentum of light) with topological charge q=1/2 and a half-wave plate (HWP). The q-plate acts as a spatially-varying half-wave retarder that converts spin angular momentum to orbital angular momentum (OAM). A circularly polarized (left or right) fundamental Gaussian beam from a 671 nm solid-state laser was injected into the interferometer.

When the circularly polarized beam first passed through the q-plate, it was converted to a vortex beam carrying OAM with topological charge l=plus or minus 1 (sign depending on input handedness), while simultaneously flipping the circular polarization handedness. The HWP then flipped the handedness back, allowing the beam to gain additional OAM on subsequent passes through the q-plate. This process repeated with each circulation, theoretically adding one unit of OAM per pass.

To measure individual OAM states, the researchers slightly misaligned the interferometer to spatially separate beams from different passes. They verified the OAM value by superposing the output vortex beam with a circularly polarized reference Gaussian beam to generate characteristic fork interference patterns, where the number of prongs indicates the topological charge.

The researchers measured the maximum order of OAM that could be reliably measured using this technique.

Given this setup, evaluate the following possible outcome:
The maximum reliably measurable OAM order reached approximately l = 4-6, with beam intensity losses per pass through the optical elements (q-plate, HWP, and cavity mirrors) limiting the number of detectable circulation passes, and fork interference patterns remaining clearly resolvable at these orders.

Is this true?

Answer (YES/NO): NO